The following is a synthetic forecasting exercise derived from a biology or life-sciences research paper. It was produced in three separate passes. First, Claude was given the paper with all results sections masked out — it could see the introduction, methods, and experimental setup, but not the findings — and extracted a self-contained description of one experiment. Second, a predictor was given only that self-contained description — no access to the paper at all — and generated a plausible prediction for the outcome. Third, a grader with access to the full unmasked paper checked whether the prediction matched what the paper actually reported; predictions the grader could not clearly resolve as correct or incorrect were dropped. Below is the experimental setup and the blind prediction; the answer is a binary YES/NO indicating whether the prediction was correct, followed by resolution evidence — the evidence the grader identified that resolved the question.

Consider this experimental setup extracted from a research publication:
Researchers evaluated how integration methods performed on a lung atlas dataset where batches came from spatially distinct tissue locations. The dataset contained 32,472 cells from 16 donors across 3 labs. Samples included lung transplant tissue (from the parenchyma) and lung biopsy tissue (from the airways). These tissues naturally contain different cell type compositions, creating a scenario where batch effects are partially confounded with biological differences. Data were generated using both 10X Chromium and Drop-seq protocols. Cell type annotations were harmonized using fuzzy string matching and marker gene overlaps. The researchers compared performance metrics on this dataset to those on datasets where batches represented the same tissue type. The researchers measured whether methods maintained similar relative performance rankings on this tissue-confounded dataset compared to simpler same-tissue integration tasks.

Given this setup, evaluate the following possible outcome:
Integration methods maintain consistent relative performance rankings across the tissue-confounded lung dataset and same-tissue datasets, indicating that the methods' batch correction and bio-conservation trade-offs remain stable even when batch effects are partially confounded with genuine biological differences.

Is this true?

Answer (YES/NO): NO